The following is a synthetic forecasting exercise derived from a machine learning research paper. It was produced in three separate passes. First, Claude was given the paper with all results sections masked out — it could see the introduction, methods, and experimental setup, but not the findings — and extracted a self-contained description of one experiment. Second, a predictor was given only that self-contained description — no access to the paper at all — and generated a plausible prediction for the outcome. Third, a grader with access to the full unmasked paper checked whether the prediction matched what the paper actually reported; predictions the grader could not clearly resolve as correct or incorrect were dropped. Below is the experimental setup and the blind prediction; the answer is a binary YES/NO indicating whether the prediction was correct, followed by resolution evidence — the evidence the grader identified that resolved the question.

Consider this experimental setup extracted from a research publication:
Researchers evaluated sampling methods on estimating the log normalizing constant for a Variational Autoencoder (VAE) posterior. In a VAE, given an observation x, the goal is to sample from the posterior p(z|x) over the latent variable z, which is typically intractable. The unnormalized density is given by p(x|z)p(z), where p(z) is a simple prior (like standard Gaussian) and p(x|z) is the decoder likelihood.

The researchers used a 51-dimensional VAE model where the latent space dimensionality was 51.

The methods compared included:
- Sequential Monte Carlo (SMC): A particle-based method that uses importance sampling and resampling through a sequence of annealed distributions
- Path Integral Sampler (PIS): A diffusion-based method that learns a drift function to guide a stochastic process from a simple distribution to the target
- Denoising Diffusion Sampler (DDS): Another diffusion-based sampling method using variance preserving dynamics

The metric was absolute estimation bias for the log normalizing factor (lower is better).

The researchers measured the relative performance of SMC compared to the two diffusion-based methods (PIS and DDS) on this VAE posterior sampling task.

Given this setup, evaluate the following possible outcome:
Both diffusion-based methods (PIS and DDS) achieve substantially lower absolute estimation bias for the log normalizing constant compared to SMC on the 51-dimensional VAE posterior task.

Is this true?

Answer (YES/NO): YES